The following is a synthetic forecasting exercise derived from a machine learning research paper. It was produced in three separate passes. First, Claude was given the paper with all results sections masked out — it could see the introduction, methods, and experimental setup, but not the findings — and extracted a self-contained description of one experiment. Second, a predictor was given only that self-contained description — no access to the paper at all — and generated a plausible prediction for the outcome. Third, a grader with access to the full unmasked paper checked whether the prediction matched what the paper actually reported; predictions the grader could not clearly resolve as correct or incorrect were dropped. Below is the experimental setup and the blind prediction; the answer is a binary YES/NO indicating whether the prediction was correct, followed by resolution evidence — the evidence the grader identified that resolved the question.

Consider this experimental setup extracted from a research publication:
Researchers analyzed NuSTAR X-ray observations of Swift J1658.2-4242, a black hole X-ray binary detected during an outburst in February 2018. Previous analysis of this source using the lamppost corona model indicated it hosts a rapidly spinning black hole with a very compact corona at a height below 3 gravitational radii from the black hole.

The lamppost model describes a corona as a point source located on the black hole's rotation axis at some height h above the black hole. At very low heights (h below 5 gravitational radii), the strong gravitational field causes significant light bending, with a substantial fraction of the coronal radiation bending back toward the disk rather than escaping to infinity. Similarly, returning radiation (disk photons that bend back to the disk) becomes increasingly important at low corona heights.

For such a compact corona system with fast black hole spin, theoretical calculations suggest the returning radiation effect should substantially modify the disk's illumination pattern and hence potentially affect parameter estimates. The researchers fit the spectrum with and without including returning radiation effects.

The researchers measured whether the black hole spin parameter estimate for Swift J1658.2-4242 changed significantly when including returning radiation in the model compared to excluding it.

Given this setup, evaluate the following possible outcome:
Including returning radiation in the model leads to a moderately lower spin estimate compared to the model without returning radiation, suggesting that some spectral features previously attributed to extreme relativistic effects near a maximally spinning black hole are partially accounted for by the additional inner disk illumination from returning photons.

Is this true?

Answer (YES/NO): NO